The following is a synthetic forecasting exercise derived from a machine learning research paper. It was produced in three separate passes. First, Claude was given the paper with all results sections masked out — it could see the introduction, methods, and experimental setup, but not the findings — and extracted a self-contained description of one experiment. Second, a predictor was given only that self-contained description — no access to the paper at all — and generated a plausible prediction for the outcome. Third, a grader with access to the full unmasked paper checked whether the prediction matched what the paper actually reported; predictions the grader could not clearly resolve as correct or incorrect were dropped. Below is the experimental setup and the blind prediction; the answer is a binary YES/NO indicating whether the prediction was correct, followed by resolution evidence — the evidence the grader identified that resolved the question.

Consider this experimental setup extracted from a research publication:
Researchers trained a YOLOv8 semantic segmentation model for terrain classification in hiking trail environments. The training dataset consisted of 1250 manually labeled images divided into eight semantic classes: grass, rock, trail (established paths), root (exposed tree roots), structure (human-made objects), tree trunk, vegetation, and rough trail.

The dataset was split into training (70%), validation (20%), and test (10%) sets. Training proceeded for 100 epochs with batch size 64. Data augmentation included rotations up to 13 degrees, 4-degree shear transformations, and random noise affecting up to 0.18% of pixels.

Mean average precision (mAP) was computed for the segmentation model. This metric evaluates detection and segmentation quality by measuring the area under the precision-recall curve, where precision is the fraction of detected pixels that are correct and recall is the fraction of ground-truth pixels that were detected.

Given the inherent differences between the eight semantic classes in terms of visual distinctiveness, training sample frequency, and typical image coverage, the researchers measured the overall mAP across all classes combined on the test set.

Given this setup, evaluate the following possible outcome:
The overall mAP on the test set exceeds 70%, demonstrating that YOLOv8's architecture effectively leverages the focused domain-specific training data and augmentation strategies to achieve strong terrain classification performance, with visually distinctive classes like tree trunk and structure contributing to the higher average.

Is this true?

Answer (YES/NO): YES